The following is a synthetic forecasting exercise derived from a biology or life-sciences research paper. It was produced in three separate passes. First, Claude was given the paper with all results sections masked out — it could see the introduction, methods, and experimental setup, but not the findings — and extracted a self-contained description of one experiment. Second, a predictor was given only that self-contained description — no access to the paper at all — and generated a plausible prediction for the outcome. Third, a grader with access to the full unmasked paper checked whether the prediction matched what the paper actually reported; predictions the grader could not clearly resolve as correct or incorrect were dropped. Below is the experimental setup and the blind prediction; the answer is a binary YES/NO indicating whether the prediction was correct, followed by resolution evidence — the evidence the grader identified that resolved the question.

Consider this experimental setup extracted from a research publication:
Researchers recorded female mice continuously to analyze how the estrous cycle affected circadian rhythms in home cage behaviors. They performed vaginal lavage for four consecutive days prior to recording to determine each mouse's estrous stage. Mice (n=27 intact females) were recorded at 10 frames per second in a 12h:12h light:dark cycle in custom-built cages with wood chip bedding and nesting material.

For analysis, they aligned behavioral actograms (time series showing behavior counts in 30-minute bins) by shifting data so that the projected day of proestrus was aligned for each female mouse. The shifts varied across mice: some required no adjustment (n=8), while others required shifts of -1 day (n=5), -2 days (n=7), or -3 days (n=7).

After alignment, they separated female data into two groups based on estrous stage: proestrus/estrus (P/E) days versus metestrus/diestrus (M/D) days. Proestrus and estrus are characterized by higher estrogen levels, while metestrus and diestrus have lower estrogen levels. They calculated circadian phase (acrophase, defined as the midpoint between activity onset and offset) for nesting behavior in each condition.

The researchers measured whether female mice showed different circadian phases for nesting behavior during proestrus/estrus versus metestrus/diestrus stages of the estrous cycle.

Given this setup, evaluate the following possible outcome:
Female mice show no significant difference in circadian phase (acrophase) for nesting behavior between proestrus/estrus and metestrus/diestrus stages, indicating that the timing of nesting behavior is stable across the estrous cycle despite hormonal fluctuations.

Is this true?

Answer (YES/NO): NO